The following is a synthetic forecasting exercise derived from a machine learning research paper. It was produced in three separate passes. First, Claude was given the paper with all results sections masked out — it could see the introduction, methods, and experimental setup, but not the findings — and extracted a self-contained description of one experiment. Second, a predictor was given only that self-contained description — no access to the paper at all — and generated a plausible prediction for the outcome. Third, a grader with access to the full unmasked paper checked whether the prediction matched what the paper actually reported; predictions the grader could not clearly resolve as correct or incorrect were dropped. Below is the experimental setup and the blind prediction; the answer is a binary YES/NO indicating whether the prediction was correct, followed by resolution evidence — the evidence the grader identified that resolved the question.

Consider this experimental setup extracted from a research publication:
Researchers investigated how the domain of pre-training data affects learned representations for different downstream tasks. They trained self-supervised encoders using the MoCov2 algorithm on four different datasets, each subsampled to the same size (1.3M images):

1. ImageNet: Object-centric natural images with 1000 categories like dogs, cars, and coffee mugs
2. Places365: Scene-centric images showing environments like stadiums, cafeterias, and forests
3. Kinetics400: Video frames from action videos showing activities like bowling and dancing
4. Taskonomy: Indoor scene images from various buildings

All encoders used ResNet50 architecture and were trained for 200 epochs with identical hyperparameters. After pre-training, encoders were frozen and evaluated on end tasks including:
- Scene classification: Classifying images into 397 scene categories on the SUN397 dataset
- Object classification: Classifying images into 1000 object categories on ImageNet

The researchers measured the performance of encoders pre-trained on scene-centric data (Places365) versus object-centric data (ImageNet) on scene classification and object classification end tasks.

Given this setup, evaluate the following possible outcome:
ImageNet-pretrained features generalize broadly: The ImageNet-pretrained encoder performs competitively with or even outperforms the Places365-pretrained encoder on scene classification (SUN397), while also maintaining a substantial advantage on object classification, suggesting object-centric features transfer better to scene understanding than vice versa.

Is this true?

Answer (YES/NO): NO